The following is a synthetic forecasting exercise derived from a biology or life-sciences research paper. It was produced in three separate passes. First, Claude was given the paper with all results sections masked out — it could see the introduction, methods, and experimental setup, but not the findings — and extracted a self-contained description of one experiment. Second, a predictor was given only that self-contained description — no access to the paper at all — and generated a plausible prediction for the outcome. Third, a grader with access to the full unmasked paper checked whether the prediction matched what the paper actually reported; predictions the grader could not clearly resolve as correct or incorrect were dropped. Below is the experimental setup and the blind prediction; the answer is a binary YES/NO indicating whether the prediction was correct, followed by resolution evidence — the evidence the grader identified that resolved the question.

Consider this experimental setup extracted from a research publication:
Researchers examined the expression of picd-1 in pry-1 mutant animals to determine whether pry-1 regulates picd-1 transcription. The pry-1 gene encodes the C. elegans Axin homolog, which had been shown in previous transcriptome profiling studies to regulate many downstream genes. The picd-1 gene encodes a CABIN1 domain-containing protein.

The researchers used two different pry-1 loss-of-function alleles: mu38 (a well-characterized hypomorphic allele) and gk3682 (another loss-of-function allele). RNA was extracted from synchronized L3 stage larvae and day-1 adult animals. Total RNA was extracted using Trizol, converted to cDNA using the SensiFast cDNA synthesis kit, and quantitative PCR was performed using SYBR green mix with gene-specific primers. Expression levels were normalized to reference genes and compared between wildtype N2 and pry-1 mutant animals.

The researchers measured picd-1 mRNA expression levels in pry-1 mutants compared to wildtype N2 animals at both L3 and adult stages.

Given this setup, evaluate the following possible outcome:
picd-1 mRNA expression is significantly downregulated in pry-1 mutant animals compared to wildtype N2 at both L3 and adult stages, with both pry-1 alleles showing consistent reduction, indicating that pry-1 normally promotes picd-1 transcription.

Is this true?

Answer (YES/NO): NO